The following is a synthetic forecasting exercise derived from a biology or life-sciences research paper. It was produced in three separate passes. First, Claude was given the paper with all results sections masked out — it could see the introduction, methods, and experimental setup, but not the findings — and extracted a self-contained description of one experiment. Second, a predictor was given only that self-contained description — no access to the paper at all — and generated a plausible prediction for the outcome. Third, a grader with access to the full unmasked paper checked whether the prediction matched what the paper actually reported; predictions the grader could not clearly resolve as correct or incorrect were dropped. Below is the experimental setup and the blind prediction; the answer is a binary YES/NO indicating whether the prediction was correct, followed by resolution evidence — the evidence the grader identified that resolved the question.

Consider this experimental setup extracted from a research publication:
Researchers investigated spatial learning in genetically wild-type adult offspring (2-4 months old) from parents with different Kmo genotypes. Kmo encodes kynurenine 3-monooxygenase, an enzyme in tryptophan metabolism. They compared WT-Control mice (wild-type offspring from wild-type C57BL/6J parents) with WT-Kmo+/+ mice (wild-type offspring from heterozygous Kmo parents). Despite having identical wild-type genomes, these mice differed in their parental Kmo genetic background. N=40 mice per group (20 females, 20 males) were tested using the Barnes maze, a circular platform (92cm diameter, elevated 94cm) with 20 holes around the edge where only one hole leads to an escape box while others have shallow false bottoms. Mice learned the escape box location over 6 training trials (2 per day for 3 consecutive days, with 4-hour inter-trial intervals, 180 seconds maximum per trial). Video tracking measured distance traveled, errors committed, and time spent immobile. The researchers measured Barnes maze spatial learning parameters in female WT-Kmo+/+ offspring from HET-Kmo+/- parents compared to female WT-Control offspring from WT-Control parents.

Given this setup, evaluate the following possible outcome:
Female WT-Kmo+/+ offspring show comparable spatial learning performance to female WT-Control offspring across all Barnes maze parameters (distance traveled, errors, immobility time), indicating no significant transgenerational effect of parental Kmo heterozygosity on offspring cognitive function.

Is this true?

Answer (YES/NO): NO